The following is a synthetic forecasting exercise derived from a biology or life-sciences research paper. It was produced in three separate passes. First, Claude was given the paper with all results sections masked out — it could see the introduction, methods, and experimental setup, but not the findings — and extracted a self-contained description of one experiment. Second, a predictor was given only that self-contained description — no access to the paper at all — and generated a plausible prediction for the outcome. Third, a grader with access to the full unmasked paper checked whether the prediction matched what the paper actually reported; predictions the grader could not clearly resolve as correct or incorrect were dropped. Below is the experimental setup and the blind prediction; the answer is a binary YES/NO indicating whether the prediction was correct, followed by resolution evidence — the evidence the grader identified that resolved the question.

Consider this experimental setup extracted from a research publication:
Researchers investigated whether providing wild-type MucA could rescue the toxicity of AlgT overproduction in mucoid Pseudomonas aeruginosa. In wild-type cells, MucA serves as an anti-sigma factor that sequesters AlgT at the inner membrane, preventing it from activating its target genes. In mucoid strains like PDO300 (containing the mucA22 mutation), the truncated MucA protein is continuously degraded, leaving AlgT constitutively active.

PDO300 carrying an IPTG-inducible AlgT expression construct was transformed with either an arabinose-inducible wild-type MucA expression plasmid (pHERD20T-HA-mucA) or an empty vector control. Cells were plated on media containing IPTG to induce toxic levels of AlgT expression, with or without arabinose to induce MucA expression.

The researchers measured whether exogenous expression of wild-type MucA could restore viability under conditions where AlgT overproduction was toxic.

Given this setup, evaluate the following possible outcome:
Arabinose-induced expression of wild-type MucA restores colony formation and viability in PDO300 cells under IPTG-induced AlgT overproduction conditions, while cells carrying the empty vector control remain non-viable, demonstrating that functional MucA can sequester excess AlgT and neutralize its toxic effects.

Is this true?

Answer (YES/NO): NO